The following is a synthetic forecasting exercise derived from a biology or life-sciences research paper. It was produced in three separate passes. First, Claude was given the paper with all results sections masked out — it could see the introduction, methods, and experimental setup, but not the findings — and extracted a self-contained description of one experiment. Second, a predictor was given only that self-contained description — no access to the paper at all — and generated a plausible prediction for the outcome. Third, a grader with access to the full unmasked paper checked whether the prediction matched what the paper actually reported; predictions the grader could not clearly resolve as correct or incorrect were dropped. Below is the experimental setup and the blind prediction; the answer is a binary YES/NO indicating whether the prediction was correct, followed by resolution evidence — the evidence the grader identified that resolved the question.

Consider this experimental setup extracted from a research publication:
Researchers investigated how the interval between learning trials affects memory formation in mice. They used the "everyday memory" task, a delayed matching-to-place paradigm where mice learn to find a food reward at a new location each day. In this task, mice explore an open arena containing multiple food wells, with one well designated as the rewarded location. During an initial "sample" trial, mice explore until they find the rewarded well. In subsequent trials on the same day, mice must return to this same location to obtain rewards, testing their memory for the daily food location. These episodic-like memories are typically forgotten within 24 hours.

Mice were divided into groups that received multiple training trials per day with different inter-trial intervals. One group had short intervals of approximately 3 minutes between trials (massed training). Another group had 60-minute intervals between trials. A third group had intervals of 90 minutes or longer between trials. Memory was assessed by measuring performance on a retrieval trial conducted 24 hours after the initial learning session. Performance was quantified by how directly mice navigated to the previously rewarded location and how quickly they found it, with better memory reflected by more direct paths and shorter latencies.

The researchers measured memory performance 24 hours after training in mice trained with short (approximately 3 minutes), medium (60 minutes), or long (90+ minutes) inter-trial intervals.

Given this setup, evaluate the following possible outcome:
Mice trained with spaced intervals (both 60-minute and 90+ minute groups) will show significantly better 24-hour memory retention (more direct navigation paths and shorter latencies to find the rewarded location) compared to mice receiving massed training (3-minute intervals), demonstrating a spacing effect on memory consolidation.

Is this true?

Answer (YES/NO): NO